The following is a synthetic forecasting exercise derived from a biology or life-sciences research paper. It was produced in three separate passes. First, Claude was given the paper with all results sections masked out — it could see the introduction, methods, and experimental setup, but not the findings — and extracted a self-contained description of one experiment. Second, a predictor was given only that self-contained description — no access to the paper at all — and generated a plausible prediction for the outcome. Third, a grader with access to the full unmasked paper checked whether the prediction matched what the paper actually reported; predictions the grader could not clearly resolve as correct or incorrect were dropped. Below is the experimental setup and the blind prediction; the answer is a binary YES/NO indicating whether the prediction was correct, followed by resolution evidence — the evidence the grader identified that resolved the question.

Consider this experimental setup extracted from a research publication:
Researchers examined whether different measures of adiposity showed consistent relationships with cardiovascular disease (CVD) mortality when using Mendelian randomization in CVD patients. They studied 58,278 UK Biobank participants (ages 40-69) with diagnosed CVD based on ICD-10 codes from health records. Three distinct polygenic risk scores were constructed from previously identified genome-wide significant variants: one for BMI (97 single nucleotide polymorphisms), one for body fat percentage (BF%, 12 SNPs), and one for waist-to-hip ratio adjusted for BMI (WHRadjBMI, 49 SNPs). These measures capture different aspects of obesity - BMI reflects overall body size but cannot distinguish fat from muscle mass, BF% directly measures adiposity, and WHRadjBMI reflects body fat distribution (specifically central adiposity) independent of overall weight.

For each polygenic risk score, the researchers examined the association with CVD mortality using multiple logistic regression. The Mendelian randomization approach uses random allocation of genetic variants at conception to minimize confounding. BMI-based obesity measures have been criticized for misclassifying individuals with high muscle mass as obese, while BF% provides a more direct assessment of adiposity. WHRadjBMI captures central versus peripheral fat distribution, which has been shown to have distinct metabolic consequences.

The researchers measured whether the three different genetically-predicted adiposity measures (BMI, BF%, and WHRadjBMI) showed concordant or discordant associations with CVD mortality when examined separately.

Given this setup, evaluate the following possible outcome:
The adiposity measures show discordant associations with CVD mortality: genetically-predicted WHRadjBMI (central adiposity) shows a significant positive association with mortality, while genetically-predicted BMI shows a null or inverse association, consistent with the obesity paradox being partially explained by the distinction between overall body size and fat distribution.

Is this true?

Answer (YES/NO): NO